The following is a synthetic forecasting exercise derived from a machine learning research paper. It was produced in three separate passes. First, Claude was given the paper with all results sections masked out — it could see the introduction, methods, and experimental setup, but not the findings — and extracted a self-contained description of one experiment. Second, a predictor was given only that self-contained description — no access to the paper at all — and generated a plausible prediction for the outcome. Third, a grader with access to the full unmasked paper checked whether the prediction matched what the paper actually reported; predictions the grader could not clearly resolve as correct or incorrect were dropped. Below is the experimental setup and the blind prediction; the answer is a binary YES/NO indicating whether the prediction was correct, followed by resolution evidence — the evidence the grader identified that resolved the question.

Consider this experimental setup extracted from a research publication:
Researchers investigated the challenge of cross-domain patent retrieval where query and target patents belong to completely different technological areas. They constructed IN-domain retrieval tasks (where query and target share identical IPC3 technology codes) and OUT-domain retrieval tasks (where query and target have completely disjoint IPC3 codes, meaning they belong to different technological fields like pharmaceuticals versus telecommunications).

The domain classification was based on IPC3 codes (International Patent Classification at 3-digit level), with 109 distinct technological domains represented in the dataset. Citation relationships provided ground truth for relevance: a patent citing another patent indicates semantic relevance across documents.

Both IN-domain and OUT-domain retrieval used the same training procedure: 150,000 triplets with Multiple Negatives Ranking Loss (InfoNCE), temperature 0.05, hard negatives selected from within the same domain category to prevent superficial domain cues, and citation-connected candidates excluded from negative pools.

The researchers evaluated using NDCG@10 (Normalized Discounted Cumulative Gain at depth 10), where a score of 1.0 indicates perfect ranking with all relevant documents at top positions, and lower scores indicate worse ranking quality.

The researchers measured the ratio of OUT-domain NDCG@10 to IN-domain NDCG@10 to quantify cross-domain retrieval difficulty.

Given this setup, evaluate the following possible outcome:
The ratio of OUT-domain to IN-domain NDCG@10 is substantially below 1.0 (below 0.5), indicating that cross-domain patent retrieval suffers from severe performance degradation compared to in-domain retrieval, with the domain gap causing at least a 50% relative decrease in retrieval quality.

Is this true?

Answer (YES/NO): YES